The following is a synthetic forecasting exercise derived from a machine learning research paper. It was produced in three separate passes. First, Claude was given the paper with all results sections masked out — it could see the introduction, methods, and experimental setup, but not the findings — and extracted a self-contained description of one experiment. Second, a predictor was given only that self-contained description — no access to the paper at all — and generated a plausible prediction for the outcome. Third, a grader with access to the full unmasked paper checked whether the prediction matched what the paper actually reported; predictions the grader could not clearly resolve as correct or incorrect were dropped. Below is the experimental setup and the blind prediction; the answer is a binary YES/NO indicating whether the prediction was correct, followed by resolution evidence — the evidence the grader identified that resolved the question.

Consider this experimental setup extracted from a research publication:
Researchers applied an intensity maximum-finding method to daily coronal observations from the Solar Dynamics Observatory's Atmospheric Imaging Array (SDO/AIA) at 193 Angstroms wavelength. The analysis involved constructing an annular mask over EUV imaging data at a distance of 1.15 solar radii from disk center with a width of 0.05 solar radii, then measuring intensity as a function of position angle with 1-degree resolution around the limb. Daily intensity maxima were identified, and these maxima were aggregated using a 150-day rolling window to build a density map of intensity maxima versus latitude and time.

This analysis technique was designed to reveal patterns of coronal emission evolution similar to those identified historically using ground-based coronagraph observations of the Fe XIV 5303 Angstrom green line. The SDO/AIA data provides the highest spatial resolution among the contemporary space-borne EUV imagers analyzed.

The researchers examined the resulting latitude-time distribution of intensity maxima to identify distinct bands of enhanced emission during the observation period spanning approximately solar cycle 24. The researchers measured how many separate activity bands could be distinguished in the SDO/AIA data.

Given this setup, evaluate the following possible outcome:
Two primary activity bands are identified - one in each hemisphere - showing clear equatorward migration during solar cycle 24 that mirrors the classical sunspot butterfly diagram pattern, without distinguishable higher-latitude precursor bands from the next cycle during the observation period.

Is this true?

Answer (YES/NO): NO